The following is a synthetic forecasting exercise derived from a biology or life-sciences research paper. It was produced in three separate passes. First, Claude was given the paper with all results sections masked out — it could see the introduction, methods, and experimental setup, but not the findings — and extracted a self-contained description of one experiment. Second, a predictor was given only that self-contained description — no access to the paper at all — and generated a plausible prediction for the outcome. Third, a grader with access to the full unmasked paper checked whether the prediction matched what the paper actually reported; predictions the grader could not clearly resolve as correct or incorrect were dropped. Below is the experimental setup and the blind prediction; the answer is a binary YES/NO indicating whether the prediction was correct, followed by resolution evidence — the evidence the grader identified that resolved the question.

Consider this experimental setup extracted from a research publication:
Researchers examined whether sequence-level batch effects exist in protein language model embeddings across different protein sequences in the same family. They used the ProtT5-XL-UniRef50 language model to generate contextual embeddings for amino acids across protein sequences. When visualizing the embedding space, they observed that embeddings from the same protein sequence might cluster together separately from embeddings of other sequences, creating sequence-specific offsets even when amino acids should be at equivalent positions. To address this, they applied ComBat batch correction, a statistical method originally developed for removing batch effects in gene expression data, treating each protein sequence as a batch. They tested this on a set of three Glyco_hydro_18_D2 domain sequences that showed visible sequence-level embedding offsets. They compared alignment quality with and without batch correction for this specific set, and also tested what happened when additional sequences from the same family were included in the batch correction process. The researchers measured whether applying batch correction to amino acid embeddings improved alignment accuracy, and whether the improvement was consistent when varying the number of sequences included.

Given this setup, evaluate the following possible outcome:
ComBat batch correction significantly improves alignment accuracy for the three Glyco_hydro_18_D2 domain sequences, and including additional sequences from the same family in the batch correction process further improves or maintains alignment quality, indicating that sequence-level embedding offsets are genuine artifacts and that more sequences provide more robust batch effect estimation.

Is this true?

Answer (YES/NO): NO